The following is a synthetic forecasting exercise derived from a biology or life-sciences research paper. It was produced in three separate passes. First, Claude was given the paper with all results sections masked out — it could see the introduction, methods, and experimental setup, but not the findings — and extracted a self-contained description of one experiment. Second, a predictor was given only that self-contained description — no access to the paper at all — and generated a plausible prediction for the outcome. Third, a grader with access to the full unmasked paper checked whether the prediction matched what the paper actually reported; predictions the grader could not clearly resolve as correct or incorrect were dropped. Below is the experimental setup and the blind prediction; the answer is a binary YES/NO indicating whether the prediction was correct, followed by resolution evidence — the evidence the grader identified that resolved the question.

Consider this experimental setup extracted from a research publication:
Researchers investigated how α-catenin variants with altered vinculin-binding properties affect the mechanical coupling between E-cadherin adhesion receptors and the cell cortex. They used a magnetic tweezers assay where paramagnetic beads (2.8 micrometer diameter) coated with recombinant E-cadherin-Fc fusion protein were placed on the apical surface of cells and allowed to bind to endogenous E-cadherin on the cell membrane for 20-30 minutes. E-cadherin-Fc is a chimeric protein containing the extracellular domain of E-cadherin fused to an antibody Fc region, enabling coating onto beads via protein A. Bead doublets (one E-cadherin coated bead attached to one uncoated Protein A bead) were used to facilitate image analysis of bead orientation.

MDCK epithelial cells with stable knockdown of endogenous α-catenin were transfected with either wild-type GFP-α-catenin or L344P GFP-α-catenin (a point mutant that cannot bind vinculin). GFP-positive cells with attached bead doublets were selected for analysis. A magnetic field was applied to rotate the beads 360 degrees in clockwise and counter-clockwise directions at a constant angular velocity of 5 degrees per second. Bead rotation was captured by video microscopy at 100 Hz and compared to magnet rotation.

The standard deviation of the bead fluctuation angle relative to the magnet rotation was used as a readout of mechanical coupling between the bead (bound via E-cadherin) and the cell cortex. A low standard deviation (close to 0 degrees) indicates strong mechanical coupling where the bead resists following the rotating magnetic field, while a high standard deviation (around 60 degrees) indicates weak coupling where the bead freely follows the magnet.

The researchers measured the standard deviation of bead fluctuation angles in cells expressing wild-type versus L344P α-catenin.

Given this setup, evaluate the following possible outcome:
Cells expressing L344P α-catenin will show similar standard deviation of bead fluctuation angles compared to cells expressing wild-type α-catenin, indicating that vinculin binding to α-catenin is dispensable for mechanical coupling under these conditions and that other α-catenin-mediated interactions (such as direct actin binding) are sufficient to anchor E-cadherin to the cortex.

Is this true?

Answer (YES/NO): NO